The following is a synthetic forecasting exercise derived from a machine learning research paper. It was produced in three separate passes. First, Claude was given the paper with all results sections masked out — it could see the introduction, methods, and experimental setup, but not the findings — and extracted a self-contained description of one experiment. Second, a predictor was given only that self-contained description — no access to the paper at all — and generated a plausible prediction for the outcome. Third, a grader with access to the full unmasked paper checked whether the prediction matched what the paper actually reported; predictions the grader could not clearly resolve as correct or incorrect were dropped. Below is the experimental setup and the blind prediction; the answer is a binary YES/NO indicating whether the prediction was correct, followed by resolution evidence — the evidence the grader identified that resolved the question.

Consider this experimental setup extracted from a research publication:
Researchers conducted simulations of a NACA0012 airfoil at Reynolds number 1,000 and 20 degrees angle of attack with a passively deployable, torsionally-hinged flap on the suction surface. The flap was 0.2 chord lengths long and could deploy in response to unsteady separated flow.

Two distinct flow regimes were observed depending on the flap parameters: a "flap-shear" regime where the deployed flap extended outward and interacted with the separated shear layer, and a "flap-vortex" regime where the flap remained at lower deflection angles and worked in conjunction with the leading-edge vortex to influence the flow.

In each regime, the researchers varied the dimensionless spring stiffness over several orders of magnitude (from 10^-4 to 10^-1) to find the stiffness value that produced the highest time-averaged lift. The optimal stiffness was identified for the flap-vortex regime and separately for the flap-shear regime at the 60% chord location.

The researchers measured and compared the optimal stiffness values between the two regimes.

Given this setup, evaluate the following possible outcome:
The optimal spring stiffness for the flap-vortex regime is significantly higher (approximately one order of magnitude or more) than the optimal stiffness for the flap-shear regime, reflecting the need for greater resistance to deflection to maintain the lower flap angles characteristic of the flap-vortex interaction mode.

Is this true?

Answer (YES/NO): YES